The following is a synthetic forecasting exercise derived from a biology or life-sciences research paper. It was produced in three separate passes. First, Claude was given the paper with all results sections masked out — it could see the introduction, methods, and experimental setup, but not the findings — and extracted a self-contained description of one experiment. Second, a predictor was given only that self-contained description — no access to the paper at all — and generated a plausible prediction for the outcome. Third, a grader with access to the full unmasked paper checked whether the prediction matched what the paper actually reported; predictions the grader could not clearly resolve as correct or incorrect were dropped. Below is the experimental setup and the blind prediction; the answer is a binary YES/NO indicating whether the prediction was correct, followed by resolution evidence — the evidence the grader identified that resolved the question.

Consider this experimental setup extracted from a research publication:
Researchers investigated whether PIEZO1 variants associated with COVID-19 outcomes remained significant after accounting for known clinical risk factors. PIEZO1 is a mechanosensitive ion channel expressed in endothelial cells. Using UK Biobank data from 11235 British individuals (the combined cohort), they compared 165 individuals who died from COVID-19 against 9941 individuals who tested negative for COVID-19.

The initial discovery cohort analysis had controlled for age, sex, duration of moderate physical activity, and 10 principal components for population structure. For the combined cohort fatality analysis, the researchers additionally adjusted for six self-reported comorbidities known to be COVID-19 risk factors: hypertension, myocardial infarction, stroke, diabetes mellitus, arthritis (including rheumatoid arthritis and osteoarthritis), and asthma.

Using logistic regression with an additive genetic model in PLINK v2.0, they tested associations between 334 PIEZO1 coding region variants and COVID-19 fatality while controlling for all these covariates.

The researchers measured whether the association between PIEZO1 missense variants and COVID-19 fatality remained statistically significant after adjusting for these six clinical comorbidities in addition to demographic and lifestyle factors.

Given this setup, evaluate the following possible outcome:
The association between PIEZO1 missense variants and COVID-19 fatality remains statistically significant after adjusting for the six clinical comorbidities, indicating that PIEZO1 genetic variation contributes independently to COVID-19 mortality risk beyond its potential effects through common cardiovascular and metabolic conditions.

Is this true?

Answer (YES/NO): YES